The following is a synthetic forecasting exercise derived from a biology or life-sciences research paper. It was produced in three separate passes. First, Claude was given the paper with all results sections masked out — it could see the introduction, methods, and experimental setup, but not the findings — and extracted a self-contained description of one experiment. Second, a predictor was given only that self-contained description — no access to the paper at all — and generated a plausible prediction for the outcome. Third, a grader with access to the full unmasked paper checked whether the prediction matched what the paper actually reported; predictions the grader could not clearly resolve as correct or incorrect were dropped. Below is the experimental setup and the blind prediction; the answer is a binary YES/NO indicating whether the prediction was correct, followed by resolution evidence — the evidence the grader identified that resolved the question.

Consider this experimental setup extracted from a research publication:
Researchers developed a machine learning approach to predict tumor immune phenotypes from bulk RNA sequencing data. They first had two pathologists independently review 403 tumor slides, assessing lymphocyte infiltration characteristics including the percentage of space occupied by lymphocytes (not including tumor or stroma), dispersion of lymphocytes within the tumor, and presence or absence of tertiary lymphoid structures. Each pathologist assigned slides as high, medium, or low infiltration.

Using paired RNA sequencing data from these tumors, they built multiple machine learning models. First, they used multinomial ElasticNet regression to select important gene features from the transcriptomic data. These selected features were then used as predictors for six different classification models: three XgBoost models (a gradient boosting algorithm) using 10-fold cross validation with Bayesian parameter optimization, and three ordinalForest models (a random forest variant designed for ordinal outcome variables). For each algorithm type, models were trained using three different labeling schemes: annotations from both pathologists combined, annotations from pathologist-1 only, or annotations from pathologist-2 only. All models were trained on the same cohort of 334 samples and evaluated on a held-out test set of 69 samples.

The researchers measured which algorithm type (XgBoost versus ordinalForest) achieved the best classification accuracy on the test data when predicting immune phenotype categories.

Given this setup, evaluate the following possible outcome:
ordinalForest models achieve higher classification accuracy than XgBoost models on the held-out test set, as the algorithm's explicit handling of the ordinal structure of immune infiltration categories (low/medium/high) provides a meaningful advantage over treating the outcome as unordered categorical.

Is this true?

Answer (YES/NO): NO